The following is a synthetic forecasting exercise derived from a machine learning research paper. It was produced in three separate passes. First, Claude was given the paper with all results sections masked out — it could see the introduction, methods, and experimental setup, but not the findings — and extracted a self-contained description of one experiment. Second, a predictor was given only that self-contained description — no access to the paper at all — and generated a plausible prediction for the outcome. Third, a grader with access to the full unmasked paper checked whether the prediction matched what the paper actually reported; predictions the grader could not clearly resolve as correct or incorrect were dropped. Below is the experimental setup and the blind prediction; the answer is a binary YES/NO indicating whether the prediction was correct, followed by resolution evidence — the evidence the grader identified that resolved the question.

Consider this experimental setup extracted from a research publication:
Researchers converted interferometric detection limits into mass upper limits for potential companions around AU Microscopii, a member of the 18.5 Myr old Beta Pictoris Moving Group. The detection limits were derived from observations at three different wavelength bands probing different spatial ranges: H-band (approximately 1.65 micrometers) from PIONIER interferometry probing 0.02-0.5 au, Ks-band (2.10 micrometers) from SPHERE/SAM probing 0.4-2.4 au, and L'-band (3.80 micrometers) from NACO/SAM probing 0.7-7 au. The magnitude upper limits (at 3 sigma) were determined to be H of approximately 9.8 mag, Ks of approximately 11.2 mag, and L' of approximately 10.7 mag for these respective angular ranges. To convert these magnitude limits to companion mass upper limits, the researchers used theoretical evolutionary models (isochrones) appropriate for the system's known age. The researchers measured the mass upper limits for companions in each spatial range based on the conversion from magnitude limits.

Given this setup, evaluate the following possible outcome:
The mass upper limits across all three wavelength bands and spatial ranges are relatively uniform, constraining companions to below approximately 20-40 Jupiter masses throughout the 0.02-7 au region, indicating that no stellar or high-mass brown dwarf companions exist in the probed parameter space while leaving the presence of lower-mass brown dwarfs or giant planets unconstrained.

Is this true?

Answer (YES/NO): NO